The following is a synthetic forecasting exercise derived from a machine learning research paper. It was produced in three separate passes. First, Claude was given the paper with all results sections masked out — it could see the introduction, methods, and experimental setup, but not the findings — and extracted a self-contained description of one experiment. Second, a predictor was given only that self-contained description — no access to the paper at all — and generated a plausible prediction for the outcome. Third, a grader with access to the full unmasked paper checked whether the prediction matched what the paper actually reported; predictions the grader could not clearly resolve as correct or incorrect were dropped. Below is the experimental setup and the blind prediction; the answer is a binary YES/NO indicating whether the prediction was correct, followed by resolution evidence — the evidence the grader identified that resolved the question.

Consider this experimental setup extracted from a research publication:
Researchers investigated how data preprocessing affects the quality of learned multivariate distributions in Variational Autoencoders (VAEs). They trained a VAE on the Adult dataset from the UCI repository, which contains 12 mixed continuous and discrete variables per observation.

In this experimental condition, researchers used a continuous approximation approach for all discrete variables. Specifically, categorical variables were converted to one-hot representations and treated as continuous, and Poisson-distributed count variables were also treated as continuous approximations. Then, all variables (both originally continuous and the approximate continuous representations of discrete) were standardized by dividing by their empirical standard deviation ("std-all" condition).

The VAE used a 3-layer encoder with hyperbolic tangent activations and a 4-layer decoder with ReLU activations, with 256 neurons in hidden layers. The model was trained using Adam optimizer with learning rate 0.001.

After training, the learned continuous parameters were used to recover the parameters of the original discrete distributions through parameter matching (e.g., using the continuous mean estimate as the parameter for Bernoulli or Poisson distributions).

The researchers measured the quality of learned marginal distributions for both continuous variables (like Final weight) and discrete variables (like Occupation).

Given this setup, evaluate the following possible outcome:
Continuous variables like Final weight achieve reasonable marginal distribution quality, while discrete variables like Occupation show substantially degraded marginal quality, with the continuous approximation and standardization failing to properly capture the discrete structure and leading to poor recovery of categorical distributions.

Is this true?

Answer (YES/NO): NO